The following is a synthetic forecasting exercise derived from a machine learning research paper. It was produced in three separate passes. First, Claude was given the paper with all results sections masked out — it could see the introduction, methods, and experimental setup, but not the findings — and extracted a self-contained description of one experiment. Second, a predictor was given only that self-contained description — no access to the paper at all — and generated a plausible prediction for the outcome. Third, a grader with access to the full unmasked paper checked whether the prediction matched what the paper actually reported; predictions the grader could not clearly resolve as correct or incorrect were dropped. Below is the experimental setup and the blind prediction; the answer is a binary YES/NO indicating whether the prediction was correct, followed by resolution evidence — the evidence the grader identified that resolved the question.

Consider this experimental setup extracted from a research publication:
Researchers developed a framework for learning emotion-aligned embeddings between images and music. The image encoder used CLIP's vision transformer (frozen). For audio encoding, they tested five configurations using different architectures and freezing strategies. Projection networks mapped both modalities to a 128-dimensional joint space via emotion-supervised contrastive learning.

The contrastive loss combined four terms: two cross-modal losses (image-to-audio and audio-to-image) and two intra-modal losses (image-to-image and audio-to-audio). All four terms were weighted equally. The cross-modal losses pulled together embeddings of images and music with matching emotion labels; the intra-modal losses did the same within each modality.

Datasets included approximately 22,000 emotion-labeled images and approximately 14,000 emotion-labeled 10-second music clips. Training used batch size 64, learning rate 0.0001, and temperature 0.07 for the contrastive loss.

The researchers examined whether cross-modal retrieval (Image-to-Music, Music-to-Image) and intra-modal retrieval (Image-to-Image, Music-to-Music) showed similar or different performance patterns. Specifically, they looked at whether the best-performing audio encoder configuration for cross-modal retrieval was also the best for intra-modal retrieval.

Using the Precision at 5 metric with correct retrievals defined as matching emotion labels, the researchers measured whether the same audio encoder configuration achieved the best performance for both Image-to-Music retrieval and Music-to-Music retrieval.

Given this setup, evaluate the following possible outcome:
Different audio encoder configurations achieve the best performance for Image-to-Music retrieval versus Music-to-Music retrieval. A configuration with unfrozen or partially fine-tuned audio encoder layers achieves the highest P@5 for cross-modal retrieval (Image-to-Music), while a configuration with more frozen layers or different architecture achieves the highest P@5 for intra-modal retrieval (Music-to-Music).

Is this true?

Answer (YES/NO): NO